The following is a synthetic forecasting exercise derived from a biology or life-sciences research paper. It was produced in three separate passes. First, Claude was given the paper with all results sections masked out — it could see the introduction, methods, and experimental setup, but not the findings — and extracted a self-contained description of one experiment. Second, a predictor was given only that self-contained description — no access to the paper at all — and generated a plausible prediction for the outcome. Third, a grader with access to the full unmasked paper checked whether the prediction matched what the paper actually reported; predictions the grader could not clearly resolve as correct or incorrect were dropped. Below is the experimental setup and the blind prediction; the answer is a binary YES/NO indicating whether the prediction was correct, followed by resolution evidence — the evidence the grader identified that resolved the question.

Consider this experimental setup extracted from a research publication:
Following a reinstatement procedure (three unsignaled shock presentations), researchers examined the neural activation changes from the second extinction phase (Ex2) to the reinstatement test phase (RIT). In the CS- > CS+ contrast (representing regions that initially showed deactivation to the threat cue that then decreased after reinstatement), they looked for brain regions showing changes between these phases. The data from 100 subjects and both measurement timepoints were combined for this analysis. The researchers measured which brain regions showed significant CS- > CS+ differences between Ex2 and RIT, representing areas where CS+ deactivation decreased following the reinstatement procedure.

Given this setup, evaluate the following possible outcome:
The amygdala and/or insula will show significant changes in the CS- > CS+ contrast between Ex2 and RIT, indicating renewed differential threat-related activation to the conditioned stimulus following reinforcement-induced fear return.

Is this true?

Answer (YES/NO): NO